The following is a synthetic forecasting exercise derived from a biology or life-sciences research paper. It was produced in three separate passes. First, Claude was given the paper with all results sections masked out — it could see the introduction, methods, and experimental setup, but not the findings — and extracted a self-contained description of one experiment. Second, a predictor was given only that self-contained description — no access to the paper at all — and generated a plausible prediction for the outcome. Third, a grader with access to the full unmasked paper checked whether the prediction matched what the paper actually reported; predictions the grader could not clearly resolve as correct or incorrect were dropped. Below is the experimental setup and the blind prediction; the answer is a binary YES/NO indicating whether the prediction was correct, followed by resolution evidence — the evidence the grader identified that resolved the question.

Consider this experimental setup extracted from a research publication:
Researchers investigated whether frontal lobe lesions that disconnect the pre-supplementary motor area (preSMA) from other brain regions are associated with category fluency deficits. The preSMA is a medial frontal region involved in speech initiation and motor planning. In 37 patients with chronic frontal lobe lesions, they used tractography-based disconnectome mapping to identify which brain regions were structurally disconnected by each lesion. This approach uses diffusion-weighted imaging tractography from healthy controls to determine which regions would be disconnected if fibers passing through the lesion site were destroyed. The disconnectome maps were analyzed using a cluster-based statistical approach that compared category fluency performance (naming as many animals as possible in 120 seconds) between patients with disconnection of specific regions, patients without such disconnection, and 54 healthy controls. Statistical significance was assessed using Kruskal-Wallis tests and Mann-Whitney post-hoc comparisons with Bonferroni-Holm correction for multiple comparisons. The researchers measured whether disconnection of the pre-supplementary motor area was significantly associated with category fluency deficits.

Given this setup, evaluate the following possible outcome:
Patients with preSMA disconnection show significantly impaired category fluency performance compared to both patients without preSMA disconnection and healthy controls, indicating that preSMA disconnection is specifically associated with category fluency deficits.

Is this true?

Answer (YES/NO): NO